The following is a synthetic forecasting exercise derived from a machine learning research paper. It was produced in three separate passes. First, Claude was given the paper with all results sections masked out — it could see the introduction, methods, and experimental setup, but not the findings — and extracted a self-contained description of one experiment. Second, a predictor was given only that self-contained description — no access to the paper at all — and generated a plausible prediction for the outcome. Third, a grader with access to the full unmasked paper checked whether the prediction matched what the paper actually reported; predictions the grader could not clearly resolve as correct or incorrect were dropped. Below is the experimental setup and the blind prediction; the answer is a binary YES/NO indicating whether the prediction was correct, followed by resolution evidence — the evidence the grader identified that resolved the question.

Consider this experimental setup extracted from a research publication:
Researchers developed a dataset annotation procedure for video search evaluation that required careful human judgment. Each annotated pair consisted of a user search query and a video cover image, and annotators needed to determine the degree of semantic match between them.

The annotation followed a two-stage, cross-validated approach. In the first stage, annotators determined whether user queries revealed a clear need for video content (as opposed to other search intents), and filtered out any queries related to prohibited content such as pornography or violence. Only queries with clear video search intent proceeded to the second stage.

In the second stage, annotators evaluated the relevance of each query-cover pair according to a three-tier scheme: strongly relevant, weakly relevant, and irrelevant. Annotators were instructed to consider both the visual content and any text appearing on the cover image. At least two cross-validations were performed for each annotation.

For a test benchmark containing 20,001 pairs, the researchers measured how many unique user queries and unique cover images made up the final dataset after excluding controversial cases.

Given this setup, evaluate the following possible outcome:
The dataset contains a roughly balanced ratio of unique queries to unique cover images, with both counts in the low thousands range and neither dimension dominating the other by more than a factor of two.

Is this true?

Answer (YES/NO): NO